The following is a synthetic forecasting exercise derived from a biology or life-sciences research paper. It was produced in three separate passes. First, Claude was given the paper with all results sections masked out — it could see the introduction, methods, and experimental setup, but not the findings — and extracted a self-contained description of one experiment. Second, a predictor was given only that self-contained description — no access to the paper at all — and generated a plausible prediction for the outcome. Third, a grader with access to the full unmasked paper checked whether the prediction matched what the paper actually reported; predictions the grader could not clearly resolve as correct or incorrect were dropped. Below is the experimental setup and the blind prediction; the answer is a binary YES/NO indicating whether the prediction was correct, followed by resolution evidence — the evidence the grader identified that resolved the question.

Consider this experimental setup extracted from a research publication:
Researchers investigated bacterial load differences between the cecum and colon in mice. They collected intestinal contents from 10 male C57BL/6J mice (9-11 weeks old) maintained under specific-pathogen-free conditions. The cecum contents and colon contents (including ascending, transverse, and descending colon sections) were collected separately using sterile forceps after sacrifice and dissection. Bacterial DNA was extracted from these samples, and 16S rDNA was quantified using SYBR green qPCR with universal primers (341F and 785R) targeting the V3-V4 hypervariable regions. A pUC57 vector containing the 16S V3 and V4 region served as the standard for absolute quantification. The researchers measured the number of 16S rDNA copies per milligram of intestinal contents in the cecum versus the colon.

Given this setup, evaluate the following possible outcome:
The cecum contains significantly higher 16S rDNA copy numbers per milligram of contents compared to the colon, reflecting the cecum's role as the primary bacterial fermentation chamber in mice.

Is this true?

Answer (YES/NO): YES